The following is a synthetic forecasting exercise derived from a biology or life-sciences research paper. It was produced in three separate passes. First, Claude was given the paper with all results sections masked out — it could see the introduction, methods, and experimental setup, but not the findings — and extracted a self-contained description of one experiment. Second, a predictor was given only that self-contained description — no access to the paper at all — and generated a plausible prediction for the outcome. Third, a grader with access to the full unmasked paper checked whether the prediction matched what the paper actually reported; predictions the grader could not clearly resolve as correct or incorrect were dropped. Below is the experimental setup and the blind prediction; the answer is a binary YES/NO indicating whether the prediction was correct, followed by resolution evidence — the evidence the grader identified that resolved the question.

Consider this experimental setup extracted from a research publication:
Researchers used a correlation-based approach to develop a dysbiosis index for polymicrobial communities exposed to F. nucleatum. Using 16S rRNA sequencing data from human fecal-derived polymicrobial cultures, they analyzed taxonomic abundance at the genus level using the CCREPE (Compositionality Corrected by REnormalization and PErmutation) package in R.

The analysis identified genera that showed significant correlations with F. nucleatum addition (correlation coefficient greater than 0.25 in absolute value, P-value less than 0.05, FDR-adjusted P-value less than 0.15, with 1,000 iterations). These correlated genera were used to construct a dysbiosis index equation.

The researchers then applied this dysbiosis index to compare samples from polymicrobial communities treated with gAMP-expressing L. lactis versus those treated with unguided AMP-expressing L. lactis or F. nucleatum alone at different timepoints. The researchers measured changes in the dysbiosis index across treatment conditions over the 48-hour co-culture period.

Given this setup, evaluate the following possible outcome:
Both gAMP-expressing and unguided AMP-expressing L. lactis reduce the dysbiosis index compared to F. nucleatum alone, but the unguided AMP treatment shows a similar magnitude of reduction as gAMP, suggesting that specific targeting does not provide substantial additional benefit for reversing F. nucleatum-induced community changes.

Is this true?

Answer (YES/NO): NO